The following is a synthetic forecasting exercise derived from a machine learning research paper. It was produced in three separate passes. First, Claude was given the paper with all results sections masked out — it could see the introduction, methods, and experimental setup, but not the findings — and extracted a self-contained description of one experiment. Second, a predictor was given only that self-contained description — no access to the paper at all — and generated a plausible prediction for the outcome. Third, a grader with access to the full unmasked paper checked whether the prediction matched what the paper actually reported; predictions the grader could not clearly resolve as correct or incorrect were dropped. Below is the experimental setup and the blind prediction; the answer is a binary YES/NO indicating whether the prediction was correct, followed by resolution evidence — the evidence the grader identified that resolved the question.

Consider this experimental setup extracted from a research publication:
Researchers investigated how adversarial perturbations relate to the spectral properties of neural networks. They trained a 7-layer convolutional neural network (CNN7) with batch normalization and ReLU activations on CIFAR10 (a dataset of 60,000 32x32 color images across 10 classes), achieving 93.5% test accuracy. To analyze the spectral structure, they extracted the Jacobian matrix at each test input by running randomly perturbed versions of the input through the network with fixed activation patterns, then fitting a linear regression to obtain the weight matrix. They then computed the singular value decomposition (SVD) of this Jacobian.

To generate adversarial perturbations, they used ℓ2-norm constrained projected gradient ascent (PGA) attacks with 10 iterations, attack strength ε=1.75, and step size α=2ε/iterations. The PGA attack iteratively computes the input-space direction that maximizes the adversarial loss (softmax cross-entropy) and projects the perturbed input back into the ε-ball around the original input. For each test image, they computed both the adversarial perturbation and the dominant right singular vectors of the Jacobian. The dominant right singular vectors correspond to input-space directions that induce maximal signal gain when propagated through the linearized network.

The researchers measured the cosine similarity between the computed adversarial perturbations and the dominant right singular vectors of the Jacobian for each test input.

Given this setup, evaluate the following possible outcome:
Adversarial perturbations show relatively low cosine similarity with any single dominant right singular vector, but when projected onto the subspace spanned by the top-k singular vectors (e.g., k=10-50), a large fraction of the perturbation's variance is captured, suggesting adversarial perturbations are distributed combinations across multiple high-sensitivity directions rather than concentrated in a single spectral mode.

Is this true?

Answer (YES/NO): NO